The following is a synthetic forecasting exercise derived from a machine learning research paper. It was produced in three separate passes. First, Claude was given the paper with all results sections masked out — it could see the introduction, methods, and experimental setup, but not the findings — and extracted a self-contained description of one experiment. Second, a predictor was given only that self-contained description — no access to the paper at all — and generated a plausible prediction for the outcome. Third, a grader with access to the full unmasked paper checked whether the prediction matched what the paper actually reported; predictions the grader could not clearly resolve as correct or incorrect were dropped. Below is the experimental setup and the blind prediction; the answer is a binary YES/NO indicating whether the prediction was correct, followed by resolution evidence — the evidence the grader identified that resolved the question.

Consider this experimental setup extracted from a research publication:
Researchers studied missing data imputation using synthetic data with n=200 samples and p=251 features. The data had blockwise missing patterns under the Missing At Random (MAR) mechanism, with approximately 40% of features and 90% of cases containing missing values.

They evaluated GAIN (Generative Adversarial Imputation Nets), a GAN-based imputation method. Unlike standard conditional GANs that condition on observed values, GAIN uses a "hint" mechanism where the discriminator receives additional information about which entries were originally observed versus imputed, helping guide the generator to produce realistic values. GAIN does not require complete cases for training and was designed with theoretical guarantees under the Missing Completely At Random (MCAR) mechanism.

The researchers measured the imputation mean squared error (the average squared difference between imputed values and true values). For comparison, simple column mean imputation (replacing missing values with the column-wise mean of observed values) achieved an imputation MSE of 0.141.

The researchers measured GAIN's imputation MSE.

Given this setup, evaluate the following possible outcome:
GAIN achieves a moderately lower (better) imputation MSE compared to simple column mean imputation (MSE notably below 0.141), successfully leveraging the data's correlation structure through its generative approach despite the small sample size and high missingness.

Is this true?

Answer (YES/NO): NO